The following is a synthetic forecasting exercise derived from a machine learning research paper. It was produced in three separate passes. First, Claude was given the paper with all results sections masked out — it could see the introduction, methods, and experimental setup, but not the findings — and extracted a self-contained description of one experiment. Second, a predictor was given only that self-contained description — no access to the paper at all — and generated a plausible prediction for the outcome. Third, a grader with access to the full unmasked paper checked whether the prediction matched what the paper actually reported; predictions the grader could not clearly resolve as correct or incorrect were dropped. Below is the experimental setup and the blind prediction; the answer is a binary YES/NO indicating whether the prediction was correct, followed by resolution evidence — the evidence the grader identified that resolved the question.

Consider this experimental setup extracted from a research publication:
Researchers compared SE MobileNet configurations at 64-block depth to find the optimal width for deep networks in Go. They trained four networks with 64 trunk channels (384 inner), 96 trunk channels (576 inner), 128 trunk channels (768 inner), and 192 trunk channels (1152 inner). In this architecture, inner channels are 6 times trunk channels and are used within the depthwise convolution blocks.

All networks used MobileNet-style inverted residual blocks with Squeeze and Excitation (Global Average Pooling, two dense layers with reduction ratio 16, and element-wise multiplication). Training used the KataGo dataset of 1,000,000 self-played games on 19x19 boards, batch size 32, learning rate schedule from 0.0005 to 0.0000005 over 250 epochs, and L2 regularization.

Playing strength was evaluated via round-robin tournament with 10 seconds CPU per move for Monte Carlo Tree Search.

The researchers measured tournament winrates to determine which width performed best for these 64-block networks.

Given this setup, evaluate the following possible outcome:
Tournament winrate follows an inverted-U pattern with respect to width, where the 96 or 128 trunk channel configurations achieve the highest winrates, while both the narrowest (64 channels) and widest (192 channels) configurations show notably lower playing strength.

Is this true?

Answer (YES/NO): NO